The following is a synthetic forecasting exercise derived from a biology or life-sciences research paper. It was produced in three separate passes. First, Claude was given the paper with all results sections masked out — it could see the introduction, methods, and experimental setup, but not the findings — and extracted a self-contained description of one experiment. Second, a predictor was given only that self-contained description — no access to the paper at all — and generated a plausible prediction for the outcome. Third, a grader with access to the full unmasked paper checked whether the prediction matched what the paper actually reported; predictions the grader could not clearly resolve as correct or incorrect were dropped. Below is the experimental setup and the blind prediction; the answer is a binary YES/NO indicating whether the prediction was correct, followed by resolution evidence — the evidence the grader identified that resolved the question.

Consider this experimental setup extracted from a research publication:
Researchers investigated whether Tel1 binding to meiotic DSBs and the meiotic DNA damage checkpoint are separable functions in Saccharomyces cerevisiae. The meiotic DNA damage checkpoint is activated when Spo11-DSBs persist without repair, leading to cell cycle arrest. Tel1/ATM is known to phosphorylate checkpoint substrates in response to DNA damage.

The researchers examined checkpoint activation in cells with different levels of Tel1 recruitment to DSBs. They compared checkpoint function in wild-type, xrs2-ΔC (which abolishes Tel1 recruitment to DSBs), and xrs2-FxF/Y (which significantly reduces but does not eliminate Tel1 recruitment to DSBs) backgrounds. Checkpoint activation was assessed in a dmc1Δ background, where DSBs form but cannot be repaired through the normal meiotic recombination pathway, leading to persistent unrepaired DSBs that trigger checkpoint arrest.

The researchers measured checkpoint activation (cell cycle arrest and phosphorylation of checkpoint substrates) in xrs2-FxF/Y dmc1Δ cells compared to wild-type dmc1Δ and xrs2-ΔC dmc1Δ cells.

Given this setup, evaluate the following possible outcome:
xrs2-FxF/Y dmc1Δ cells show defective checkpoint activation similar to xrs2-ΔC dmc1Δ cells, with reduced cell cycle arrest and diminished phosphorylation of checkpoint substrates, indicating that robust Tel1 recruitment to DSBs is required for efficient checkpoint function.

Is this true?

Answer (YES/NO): YES